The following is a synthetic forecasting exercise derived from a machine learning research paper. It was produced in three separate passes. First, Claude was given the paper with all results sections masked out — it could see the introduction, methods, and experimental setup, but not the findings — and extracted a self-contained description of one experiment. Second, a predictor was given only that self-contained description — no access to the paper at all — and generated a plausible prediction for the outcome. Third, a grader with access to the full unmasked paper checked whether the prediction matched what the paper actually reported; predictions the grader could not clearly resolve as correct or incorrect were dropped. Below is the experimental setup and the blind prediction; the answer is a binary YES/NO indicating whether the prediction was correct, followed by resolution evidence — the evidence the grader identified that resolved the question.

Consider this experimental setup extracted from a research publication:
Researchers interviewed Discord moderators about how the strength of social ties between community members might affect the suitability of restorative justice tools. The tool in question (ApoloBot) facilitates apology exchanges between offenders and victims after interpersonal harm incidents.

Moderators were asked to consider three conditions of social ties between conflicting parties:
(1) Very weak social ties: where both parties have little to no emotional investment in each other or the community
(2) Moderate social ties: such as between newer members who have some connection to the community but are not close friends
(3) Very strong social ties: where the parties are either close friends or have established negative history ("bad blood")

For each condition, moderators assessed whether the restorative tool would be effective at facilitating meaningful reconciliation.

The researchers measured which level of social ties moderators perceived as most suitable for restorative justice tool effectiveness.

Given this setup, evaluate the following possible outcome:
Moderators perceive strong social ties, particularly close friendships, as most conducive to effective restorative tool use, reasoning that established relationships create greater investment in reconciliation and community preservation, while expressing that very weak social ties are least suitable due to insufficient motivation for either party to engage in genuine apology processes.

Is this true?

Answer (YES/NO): NO